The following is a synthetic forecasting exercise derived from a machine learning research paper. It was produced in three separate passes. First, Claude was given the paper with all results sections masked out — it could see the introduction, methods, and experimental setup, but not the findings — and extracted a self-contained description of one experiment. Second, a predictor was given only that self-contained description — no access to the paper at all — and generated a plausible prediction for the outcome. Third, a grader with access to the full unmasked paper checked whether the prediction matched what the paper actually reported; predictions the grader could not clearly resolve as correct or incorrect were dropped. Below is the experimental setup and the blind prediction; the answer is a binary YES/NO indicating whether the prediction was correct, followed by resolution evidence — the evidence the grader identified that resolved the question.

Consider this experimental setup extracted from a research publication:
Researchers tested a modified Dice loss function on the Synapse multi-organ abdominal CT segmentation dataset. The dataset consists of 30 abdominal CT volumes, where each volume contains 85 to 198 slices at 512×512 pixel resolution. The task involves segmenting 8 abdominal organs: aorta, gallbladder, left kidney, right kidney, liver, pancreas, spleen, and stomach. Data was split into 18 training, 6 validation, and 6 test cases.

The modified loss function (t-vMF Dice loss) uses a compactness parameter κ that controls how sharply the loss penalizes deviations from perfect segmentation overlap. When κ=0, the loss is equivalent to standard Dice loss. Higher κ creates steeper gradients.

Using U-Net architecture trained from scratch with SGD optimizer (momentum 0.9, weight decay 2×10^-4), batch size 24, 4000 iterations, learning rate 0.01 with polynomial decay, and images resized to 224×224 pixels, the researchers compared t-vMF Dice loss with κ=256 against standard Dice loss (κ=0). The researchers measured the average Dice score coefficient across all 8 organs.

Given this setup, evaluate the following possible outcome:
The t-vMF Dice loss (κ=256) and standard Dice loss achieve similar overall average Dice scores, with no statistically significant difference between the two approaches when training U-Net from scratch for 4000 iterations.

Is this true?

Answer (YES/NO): NO